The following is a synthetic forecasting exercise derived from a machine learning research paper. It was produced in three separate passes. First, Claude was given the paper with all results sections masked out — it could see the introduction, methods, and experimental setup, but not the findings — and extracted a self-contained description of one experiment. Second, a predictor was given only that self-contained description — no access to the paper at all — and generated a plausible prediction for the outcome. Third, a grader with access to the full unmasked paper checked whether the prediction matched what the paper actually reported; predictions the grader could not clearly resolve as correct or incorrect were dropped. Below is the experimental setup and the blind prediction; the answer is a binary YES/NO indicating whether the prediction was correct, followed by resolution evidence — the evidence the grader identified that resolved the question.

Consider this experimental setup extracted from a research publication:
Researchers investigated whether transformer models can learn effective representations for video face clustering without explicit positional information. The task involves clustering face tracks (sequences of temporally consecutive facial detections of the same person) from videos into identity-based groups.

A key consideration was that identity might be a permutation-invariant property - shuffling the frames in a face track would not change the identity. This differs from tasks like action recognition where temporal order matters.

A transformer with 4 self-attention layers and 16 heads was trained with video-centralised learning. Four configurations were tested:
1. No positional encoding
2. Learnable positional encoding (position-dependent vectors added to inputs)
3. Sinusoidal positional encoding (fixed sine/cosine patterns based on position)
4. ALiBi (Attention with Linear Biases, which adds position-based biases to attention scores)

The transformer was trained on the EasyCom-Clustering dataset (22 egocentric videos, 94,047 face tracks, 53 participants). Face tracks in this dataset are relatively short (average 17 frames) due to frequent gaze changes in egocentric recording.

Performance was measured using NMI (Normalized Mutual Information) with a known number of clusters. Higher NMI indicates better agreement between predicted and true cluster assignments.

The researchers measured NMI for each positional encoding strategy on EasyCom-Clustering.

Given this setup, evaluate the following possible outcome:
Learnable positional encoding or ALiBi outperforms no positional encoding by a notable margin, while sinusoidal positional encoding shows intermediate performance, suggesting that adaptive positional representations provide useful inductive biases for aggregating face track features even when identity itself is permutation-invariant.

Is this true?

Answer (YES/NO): NO